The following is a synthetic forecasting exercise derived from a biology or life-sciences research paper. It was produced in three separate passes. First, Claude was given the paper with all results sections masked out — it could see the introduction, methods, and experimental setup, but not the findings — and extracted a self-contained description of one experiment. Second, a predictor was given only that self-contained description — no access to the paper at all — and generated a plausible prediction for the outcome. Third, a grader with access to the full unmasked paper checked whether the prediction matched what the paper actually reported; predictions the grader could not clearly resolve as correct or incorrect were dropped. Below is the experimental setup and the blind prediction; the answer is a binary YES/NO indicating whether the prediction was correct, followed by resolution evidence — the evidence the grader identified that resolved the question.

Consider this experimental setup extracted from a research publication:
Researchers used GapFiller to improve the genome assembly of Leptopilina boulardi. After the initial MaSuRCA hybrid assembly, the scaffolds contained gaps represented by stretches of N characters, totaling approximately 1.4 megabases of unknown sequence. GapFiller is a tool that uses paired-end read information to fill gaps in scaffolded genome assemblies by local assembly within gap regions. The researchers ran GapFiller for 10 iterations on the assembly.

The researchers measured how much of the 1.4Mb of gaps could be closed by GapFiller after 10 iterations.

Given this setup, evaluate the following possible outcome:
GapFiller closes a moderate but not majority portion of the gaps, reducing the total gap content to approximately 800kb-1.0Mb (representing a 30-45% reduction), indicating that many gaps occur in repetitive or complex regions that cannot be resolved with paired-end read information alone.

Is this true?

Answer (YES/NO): NO